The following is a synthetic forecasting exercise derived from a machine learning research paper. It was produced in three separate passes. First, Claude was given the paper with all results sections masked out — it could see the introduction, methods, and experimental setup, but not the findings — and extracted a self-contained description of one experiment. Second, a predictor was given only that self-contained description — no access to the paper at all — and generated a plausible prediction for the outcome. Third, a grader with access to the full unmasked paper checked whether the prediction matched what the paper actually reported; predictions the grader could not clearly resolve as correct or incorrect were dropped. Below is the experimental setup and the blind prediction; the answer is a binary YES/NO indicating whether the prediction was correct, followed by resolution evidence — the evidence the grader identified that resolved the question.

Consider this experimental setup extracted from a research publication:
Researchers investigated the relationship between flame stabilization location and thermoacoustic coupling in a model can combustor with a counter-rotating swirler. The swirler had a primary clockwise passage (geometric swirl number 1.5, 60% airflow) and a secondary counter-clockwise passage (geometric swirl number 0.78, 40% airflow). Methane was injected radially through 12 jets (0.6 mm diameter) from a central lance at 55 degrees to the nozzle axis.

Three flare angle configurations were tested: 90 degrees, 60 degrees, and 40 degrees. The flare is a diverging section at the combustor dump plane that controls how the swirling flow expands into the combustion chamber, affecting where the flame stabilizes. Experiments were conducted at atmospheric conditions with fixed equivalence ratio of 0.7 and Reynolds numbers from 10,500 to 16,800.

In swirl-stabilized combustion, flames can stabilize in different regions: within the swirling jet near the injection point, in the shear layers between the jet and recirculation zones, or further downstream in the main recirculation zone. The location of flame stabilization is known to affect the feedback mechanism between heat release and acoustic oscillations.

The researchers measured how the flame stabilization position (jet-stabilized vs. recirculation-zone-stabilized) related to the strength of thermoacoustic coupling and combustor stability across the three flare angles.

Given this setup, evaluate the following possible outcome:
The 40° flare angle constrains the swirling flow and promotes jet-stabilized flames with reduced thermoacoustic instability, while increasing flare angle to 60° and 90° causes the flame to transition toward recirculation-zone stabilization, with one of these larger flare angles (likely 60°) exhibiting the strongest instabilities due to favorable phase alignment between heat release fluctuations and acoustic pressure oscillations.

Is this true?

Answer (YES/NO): NO